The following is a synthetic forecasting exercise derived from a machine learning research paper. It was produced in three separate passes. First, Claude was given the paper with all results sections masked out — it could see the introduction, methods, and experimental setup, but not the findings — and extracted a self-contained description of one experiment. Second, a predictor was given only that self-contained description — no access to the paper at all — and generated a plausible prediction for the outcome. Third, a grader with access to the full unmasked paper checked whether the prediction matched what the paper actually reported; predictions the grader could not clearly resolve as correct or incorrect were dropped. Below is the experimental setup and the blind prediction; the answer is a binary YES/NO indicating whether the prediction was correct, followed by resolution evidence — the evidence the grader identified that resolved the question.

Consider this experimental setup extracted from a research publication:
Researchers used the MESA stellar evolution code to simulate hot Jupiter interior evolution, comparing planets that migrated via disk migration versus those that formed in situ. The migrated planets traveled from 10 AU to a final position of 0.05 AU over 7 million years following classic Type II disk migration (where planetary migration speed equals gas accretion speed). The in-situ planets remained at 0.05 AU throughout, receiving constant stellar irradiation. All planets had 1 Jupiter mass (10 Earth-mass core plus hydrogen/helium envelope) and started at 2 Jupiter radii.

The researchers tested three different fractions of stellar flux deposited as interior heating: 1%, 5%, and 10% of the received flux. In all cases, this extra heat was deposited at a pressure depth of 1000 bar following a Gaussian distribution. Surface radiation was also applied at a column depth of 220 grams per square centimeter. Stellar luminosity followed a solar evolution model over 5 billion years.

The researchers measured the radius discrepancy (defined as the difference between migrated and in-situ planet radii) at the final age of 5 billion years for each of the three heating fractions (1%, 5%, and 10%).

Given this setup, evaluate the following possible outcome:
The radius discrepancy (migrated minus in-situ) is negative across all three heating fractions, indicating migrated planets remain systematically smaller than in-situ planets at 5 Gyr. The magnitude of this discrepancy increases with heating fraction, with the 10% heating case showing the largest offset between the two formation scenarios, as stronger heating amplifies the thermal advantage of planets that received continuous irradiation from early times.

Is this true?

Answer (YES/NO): NO